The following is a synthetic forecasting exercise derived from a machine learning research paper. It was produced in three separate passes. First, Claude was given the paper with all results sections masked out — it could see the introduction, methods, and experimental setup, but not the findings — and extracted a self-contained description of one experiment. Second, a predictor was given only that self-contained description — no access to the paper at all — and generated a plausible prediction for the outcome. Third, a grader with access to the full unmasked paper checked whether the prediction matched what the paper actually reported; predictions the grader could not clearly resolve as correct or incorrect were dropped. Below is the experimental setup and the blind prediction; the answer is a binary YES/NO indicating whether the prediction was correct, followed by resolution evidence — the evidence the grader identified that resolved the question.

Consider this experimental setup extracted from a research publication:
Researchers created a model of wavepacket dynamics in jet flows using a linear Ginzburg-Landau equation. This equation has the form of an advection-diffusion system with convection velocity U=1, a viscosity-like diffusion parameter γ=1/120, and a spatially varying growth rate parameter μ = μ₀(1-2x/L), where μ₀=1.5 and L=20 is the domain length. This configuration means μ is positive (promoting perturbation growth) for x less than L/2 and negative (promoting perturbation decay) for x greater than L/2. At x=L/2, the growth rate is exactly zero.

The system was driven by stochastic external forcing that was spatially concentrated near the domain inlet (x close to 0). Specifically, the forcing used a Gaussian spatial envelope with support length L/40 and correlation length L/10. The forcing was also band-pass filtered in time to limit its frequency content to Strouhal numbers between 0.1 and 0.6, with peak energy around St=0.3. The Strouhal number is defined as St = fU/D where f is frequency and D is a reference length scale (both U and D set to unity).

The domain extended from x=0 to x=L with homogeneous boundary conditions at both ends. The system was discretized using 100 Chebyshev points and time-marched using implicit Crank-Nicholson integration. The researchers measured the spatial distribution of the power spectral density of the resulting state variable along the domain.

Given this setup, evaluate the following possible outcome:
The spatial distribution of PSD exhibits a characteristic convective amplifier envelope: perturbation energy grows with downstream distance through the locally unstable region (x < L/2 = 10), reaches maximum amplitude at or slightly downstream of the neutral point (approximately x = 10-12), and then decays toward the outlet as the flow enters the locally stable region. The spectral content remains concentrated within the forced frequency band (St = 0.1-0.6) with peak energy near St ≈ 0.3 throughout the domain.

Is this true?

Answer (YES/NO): YES